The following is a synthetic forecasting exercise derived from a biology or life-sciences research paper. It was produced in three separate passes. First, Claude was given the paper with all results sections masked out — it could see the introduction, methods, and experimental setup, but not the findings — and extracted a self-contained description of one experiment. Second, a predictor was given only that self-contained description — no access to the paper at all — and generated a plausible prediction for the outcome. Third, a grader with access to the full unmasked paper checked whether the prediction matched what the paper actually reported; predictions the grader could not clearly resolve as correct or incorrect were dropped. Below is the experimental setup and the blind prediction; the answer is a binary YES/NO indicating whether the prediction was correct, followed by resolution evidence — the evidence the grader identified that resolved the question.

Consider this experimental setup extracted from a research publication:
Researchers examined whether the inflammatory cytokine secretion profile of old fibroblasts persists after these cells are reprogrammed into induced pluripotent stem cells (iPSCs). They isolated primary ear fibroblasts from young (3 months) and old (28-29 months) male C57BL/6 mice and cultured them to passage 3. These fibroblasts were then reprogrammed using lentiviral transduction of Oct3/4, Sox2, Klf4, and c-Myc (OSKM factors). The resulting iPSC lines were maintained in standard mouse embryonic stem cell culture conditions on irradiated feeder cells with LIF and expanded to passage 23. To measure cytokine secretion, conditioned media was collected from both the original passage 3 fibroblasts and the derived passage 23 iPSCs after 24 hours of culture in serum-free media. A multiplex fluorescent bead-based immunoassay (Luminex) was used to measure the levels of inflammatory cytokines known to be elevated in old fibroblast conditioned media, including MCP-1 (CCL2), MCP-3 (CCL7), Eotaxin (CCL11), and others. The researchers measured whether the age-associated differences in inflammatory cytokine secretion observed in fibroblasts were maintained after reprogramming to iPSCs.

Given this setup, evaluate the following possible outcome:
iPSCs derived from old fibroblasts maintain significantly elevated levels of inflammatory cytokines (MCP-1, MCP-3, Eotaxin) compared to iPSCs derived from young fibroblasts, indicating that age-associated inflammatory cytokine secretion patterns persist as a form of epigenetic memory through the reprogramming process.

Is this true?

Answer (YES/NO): NO